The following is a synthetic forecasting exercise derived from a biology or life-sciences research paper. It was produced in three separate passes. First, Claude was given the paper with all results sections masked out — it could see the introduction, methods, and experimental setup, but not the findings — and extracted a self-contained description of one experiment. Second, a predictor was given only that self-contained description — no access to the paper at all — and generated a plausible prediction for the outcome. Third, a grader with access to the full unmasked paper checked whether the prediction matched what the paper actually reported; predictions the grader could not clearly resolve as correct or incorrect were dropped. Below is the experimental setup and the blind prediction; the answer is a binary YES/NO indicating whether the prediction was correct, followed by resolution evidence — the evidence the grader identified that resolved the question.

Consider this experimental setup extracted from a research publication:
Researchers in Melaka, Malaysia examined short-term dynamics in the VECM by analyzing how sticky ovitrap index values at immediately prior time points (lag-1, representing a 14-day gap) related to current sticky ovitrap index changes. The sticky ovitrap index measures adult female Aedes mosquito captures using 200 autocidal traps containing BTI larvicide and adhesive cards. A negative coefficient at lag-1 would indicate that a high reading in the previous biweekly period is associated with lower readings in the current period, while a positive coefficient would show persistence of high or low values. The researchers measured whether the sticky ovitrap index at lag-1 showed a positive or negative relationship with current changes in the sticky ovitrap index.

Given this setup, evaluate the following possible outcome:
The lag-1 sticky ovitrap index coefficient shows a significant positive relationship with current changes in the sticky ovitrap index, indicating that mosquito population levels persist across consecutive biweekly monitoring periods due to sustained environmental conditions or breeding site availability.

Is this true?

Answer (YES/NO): NO